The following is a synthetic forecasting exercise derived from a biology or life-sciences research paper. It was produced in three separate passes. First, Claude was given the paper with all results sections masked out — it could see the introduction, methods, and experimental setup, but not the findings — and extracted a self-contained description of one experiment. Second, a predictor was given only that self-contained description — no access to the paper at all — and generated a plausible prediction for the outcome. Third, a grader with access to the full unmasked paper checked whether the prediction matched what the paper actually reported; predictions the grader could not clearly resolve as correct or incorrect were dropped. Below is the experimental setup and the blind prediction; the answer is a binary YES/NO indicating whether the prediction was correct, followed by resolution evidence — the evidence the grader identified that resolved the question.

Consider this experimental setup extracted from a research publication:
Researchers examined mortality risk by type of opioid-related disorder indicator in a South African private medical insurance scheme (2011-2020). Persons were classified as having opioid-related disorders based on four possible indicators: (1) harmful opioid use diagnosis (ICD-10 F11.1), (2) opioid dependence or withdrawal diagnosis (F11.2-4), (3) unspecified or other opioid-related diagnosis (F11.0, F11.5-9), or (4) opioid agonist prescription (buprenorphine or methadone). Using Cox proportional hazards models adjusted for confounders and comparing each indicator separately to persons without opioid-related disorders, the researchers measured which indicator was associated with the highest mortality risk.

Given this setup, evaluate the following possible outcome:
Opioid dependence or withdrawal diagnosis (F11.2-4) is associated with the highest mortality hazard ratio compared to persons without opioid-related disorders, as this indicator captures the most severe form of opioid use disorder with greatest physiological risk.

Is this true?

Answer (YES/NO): NO